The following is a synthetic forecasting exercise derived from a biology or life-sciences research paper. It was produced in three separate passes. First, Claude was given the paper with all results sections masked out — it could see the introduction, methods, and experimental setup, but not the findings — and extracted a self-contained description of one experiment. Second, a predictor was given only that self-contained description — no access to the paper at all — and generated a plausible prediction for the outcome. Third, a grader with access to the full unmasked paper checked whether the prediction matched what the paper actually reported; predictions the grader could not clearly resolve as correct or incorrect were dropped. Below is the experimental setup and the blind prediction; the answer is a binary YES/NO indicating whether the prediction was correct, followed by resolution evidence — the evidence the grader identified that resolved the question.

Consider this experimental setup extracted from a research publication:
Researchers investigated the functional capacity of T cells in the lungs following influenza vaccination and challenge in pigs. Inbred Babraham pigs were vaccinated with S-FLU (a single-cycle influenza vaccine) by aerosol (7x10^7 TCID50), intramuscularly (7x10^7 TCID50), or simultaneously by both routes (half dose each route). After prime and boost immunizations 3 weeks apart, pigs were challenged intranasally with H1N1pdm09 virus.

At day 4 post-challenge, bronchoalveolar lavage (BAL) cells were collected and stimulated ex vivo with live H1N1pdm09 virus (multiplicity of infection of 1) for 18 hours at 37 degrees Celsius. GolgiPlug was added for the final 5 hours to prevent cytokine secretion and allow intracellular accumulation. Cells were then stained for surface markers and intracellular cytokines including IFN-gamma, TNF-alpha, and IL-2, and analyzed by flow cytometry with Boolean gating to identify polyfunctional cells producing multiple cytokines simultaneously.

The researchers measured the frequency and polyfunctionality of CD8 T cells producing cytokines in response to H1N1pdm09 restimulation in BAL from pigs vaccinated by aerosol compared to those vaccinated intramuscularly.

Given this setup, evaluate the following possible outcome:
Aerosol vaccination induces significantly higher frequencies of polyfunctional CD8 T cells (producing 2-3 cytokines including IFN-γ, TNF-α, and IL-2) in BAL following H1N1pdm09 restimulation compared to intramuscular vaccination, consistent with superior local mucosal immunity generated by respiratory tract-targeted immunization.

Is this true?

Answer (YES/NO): NO